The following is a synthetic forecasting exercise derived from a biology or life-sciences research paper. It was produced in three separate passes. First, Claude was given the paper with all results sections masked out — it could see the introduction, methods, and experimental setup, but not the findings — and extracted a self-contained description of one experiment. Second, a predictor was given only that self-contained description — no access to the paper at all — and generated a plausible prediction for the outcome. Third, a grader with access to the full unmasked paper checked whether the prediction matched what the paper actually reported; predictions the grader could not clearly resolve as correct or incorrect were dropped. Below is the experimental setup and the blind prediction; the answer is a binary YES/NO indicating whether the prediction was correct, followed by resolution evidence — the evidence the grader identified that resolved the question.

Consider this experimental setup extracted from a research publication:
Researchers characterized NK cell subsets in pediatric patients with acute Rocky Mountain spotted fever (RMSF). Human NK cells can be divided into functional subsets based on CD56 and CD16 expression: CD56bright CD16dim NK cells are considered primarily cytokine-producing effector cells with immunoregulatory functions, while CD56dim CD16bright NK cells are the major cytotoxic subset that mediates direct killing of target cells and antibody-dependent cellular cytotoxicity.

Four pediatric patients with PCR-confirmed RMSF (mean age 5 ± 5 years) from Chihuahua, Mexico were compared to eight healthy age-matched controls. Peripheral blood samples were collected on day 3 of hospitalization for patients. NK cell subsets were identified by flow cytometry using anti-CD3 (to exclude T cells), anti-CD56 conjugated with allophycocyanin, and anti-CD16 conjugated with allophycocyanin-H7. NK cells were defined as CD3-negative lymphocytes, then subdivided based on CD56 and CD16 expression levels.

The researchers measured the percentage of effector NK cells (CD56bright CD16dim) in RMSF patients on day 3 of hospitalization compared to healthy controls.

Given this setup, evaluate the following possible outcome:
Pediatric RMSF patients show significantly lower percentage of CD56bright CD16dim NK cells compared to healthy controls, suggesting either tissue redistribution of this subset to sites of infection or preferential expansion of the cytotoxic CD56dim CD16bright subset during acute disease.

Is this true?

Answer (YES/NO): NO